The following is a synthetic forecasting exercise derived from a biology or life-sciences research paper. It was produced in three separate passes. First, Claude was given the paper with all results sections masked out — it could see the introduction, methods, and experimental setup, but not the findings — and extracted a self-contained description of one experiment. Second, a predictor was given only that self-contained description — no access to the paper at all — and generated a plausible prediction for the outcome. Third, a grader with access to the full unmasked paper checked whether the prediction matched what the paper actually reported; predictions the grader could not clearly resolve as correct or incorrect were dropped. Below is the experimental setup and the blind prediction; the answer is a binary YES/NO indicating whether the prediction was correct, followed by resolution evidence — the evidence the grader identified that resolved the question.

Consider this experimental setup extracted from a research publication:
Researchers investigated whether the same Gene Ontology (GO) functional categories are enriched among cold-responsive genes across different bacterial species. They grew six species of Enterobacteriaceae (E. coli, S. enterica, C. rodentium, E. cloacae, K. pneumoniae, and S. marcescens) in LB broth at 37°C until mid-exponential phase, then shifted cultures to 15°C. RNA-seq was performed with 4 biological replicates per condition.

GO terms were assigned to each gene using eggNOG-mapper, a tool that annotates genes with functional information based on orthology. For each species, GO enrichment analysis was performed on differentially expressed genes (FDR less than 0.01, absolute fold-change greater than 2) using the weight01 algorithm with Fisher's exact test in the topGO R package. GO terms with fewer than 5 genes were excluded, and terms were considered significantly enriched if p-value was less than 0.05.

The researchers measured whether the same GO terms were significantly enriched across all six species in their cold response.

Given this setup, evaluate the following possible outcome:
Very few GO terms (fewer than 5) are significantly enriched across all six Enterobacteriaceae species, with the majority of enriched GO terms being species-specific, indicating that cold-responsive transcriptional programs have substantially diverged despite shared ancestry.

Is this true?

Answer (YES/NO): YES